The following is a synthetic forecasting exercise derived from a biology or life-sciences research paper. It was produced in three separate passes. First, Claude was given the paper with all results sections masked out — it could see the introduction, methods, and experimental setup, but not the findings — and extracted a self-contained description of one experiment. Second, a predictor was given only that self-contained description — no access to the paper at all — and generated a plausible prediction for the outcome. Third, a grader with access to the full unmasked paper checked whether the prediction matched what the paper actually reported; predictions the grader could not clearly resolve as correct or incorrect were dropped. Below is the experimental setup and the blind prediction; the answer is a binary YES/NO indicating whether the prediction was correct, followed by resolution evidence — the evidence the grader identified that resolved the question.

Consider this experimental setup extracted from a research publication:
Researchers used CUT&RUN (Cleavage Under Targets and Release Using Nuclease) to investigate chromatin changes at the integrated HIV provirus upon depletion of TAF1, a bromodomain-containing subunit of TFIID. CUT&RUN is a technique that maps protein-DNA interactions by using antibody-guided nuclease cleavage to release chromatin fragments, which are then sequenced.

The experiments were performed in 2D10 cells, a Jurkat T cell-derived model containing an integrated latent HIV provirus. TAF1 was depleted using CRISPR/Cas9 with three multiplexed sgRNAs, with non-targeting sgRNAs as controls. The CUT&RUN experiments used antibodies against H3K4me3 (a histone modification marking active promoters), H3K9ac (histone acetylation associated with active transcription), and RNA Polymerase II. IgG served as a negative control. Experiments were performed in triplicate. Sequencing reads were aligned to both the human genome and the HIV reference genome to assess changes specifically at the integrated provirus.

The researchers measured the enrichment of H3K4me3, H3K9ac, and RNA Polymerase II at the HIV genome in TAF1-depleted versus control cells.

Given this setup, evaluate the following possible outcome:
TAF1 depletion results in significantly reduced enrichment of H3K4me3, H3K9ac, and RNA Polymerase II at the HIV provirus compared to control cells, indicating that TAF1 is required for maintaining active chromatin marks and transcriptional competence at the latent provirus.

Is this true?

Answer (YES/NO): NO